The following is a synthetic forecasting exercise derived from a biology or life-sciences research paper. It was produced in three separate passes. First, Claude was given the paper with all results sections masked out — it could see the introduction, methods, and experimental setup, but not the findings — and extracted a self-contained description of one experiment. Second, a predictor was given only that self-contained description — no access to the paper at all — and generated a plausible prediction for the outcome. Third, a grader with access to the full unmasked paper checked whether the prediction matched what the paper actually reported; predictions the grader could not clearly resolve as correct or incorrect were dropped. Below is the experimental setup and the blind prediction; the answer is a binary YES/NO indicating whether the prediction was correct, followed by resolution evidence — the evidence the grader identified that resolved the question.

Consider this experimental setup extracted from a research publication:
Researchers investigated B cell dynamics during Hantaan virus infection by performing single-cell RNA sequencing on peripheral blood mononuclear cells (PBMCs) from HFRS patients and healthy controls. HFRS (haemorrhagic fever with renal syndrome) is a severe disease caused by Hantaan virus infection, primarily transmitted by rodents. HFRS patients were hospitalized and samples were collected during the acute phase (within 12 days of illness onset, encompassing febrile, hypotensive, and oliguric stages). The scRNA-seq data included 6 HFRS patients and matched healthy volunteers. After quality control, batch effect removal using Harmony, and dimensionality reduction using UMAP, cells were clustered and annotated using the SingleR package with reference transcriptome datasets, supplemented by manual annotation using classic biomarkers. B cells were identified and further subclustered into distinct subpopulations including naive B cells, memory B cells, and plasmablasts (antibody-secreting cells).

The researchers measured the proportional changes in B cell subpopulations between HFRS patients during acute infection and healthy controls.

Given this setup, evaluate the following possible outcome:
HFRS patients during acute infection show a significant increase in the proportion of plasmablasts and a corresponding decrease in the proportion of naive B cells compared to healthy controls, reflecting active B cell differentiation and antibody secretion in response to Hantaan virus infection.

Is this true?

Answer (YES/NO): YES